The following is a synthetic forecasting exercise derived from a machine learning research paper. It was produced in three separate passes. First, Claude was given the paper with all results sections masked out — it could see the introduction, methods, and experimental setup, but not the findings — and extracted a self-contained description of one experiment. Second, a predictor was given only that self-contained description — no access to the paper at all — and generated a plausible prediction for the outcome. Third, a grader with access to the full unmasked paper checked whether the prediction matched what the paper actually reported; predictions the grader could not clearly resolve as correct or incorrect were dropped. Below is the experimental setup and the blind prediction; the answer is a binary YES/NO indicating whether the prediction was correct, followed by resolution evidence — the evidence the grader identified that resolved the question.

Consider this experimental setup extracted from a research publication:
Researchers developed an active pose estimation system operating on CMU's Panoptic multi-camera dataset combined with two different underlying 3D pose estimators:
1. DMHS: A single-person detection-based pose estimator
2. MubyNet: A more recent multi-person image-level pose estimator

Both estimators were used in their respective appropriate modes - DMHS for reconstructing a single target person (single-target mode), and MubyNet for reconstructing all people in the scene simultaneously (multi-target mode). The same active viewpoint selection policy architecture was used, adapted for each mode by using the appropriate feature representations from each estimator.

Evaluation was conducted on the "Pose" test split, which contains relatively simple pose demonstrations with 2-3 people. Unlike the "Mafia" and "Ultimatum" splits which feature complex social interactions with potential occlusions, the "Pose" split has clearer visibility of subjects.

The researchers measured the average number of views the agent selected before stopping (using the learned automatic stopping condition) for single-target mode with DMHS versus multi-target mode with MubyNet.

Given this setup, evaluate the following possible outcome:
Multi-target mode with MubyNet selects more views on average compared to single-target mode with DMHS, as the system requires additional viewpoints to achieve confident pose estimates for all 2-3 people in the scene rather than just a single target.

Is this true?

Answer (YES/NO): NO